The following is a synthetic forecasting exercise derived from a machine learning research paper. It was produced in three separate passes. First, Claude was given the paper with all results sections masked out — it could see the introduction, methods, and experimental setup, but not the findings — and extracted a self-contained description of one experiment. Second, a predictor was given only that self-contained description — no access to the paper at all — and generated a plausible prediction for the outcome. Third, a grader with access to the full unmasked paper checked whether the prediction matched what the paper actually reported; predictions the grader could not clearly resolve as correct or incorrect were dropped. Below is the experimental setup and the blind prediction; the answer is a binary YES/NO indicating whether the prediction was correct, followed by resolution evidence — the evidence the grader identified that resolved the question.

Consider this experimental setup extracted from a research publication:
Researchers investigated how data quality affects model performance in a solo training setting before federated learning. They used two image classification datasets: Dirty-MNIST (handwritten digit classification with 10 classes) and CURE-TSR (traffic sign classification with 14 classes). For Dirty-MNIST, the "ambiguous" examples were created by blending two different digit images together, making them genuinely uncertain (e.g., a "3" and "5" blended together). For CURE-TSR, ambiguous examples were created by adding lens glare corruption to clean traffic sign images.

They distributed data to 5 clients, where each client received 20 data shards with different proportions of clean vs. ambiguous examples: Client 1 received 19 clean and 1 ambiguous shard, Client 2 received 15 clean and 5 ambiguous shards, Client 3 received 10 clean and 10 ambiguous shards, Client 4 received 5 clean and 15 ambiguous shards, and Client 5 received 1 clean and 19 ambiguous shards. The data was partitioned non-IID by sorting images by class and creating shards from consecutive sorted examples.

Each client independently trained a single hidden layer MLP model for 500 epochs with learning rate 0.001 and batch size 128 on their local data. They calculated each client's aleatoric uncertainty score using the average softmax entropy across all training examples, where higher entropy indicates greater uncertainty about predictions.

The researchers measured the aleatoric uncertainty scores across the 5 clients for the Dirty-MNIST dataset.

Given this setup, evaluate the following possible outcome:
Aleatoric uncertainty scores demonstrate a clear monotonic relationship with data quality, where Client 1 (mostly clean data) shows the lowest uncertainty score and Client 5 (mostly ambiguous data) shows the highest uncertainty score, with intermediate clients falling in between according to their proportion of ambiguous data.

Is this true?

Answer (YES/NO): YES